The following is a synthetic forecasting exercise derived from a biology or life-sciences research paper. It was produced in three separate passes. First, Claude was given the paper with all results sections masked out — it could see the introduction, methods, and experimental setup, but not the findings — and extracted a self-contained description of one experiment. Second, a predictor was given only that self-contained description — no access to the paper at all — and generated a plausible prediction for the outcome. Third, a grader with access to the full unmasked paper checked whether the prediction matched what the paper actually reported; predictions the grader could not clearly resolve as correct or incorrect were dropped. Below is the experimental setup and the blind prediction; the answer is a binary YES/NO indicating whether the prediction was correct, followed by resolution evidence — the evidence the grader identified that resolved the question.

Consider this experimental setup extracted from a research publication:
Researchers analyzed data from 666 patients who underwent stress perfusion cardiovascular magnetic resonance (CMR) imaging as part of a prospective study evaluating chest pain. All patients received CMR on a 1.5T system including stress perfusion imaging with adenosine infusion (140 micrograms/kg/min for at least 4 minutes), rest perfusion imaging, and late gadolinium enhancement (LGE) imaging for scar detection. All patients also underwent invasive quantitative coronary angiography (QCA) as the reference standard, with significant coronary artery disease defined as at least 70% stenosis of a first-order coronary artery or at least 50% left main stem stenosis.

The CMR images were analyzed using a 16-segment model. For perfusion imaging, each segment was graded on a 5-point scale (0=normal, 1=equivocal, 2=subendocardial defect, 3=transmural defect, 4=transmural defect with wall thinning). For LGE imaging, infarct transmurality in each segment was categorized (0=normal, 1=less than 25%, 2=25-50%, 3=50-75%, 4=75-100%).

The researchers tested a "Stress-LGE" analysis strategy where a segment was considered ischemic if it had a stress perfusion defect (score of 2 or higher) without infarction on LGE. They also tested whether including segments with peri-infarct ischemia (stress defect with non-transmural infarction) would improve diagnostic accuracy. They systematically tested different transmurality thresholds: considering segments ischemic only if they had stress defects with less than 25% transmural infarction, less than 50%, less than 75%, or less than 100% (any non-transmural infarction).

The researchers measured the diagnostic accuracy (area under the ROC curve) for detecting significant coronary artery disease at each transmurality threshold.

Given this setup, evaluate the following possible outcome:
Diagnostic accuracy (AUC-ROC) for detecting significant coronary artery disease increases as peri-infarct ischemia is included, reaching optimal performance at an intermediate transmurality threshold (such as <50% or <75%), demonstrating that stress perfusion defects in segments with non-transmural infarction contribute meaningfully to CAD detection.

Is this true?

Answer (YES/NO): NO